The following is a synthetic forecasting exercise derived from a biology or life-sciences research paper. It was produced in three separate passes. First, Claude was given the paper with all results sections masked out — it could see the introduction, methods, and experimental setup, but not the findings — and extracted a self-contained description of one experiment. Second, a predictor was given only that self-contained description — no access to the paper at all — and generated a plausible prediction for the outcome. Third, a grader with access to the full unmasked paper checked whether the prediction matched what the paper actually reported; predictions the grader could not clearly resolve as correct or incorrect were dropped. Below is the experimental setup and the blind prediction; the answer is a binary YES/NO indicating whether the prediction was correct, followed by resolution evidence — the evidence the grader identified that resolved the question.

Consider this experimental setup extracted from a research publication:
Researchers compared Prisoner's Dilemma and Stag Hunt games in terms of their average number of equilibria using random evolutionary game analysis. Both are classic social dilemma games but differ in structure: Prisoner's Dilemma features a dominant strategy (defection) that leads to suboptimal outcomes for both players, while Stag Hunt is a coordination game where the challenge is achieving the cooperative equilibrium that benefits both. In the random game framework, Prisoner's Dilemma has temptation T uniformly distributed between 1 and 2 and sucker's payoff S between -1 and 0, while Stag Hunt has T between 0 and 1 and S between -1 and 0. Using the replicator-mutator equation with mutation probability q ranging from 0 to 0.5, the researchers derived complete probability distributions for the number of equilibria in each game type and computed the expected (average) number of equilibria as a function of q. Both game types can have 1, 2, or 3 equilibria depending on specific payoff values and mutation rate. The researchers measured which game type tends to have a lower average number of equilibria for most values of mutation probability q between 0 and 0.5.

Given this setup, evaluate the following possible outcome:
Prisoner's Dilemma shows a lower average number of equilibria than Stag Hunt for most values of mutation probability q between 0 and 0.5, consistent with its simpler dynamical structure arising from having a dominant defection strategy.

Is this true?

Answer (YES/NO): YES